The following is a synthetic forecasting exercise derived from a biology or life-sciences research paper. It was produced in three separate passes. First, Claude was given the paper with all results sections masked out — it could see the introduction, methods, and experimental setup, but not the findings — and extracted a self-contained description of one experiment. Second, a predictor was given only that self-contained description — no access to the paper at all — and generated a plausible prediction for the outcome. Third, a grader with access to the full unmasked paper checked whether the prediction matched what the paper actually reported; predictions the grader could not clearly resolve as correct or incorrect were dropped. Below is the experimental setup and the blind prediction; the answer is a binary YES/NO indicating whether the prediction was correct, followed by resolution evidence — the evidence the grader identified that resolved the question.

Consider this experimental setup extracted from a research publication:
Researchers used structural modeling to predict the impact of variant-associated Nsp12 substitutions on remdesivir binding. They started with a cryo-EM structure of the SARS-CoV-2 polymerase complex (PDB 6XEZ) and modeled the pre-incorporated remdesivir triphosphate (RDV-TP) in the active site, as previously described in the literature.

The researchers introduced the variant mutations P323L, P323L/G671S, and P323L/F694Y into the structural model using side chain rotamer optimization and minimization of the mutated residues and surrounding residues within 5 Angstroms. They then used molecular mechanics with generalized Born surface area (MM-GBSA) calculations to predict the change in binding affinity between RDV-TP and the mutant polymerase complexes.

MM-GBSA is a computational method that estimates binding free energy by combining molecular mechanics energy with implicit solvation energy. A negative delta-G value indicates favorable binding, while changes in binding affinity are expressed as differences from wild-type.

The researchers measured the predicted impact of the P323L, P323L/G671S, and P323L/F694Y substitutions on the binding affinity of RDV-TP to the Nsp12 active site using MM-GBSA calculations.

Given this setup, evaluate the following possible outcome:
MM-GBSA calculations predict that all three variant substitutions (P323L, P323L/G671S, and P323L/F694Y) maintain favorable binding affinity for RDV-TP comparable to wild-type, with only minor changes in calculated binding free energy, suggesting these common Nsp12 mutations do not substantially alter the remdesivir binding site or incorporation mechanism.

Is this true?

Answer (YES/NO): YES